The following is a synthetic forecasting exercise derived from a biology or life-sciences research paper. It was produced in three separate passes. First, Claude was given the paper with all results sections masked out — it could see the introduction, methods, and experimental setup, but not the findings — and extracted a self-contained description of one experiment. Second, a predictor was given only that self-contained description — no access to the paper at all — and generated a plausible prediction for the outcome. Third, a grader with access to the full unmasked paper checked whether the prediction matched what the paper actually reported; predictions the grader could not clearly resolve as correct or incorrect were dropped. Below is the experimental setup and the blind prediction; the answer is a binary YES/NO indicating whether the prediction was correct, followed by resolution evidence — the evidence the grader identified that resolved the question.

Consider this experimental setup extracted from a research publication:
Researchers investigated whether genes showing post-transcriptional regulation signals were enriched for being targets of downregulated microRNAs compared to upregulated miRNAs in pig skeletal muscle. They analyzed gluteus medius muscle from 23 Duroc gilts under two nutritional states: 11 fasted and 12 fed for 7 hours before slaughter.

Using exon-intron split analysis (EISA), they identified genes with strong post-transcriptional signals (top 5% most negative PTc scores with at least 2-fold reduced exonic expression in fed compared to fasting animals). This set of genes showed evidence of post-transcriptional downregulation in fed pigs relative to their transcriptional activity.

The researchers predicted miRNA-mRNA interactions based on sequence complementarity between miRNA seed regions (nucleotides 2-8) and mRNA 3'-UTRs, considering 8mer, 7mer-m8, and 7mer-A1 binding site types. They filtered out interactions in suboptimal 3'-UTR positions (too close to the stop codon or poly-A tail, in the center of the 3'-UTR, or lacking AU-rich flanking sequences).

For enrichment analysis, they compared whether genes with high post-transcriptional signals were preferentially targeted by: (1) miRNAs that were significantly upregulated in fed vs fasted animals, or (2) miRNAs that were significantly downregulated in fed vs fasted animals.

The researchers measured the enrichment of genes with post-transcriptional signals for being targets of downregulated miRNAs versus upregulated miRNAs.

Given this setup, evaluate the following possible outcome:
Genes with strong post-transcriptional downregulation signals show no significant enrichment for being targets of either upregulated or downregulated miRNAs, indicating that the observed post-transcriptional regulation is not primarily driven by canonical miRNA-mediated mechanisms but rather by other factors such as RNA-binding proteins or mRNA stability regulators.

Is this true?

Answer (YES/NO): NO